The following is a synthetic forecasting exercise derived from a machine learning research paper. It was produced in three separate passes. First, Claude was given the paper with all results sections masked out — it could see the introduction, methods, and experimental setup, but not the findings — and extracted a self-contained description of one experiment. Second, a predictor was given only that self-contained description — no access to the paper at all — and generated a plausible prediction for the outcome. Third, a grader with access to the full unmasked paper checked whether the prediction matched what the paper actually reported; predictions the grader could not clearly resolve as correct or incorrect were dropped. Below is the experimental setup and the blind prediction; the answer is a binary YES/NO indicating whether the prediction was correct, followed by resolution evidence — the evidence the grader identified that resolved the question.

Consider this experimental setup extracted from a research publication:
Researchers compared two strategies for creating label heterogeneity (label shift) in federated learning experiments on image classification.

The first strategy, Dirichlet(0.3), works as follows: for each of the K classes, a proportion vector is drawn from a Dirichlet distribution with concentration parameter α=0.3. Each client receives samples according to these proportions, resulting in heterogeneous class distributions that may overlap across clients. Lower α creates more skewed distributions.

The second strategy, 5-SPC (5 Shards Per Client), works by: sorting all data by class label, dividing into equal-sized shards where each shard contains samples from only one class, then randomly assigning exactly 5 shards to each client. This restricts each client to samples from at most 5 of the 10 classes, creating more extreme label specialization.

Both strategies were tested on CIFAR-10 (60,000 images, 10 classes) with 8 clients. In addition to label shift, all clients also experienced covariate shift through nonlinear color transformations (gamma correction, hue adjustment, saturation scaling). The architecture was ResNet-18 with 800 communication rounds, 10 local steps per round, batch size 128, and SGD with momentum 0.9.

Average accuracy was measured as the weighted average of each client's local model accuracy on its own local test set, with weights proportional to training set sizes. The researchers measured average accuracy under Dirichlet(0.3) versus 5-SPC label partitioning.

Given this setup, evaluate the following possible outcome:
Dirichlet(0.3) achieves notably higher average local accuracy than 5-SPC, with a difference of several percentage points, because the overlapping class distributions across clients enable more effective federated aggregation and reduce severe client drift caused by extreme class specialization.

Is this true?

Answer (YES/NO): YES